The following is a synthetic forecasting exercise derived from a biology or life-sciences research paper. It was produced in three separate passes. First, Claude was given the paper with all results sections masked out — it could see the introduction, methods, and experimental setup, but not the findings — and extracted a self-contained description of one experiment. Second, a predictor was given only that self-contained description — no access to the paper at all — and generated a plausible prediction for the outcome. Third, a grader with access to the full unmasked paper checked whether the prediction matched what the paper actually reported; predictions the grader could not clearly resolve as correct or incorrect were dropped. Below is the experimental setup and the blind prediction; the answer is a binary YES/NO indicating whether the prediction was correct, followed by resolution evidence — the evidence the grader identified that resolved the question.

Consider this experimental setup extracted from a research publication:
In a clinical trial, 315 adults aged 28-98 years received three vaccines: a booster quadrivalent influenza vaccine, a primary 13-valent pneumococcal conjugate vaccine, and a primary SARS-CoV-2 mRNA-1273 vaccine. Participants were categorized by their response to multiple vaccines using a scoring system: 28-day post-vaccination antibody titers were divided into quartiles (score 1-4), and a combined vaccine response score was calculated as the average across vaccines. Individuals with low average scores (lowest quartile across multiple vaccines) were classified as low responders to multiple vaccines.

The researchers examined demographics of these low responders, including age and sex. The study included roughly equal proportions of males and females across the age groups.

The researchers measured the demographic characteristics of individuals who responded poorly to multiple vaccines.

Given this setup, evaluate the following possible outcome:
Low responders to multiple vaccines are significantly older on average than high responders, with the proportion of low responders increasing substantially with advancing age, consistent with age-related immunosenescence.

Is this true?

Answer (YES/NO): YES